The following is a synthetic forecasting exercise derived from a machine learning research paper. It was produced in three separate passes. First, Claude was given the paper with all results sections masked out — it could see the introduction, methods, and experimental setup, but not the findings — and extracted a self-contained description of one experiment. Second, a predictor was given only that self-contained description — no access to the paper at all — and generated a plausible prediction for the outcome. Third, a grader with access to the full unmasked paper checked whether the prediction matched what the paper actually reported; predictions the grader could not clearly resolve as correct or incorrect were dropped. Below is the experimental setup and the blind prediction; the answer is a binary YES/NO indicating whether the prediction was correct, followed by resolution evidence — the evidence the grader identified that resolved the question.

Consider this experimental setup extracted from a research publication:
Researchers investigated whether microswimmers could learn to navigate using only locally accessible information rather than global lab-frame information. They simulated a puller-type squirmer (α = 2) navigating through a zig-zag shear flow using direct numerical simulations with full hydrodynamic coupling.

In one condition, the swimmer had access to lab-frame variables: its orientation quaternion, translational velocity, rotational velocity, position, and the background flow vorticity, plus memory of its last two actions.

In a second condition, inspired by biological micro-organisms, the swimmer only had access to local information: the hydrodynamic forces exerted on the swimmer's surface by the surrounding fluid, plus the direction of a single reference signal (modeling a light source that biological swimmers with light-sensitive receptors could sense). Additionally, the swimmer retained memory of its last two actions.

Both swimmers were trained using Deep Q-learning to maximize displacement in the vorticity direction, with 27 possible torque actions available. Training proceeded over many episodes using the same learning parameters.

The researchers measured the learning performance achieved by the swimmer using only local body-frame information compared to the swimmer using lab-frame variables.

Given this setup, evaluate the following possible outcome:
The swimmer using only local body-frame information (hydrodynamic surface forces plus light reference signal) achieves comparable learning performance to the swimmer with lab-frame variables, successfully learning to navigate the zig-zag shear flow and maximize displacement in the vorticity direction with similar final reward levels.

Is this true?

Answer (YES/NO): YES